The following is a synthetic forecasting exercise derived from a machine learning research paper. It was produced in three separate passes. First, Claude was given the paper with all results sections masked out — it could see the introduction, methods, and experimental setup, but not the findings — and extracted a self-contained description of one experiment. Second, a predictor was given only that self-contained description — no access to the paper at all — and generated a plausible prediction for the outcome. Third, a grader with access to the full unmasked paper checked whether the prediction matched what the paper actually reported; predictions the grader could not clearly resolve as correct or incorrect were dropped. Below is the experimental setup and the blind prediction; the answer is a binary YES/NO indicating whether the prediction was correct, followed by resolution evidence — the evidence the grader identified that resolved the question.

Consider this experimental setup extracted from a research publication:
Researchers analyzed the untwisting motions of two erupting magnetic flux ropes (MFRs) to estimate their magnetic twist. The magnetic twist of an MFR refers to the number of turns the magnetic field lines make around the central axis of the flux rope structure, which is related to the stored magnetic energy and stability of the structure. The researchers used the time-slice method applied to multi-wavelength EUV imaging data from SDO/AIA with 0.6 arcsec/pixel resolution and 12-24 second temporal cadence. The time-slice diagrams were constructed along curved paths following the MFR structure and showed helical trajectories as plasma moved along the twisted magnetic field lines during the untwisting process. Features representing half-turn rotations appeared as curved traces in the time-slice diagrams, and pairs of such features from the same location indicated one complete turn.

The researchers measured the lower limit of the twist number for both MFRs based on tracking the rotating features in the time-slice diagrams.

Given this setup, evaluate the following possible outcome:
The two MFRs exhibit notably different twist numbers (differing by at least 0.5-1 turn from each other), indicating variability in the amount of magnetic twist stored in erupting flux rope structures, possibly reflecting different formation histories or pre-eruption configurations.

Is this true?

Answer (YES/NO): NO